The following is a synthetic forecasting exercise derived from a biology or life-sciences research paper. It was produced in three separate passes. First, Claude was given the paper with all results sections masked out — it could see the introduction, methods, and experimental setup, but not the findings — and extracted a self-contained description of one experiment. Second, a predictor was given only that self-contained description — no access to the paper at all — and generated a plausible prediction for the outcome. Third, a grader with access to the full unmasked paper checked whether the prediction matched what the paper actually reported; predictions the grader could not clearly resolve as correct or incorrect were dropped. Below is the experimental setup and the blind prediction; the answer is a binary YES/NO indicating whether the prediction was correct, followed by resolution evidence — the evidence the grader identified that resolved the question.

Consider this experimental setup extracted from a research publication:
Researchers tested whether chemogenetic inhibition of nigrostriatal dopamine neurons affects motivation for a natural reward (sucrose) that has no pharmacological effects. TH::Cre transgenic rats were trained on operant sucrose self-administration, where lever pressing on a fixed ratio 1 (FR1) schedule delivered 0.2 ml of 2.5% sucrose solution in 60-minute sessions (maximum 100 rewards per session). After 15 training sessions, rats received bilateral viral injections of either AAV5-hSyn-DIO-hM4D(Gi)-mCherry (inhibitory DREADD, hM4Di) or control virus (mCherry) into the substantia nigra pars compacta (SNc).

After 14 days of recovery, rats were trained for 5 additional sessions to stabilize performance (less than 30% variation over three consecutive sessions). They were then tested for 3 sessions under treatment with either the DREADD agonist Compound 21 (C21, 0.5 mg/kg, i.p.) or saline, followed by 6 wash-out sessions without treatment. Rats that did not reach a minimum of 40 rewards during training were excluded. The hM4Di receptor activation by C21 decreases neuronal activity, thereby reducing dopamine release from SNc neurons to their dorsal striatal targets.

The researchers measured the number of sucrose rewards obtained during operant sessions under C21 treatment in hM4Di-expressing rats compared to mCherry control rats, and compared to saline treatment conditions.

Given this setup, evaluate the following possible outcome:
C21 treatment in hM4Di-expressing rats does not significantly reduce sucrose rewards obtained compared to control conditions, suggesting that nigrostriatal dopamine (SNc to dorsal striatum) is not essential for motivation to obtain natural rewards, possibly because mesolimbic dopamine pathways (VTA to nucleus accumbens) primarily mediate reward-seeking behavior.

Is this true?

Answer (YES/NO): NO